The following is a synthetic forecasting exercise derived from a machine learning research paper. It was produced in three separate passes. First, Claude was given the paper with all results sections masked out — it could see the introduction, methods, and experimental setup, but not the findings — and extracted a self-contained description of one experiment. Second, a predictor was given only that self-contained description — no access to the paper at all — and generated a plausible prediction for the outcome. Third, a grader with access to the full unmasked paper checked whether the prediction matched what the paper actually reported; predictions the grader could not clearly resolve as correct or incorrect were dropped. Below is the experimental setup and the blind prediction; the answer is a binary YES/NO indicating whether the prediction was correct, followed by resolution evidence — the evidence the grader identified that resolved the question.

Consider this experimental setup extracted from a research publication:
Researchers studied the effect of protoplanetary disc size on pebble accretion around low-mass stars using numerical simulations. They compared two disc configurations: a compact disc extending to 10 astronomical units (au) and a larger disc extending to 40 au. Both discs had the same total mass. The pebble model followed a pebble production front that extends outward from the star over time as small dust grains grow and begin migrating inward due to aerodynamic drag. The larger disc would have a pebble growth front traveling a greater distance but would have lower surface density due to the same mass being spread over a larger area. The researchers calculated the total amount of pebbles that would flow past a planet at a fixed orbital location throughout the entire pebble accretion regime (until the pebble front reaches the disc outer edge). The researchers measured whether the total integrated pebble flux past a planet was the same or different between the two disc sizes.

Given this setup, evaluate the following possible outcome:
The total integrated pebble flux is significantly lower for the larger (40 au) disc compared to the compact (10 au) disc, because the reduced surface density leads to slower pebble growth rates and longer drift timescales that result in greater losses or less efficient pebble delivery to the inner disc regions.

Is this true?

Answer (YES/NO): NO